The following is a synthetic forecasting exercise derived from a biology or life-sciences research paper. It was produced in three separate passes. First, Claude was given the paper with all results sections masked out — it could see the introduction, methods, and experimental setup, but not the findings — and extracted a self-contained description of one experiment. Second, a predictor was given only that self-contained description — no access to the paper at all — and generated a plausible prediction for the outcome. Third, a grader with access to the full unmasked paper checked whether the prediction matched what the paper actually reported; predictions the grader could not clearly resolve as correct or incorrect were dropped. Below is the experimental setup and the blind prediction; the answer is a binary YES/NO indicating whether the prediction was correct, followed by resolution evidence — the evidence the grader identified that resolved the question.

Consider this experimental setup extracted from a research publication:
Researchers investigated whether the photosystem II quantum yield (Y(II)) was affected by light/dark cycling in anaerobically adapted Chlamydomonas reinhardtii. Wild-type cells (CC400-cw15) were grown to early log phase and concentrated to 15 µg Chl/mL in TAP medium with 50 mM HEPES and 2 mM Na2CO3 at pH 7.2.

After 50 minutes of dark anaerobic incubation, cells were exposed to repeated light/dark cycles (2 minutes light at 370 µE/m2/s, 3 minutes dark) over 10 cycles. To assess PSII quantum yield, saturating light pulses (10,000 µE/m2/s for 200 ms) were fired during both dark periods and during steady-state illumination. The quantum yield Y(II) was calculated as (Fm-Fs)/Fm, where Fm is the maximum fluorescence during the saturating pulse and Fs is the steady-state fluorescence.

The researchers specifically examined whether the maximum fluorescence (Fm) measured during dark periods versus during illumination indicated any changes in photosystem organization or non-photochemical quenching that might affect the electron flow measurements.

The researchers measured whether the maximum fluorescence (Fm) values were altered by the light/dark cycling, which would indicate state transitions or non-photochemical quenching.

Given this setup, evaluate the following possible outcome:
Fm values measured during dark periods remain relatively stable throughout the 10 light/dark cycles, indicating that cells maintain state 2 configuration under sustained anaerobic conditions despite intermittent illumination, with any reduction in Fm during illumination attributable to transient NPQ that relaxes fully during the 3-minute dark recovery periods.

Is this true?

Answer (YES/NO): NO